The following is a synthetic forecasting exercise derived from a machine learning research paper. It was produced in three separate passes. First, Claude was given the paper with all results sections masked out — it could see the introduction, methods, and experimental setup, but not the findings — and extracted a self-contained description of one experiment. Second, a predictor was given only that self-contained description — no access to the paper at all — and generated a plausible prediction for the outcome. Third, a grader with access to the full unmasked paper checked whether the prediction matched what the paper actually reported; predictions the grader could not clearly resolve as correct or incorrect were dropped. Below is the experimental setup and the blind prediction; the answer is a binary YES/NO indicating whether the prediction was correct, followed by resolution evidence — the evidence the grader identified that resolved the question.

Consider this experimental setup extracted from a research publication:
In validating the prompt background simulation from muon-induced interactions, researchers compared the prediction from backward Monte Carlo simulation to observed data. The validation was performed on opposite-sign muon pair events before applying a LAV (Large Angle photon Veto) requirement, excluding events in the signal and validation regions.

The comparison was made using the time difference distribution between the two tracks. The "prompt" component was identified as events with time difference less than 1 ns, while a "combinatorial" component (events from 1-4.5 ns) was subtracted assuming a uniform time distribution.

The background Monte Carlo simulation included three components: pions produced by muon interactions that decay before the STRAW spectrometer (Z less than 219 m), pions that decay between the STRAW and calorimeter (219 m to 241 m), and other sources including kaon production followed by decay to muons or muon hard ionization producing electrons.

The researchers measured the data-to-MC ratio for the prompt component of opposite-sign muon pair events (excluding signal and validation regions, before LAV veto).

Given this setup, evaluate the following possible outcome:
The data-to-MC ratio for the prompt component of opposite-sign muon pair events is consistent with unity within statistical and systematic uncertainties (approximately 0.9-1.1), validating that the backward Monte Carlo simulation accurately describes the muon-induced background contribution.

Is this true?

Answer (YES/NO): NO